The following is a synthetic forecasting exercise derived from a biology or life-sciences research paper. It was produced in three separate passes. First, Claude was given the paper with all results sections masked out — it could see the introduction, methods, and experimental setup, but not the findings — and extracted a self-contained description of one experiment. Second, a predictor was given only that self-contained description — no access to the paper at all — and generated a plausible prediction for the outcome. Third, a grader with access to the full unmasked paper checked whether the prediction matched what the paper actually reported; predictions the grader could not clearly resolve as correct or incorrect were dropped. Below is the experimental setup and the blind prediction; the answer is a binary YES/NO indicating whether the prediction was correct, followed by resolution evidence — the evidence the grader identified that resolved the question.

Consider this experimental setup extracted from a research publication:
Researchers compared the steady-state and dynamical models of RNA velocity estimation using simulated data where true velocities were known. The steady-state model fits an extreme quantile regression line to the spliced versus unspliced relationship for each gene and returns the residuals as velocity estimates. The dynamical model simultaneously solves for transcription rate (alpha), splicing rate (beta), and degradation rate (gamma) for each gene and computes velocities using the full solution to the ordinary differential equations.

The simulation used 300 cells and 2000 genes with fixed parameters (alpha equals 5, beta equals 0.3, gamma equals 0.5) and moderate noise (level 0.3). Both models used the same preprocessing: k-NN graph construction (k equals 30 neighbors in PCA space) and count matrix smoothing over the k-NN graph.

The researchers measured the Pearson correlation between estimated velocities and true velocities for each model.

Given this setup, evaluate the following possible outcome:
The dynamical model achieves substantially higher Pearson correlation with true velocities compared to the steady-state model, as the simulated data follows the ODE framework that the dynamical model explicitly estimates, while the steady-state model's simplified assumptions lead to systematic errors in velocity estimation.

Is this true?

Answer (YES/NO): NO